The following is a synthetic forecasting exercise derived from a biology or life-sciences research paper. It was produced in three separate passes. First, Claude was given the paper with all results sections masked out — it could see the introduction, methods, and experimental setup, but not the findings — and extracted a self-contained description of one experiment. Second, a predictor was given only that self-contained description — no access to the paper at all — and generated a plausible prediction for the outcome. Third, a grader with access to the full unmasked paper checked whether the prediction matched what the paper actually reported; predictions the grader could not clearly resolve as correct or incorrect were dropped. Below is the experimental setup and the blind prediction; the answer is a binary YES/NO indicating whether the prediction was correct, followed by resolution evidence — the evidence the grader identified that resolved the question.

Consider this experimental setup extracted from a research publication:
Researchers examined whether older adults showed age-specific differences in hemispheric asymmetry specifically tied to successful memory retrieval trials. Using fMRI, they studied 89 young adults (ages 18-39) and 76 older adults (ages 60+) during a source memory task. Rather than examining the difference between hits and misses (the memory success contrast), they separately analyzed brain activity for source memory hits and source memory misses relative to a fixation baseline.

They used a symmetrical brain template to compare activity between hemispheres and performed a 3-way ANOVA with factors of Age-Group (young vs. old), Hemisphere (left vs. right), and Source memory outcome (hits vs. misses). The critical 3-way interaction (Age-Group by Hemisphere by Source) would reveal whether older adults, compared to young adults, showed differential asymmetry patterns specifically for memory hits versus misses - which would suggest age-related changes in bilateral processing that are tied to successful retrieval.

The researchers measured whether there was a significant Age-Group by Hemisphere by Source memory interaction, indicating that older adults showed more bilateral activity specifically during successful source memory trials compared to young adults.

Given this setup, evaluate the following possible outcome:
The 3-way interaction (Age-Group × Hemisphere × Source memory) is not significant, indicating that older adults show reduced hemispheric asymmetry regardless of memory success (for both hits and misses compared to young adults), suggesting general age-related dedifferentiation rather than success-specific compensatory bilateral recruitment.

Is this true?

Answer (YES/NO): YES